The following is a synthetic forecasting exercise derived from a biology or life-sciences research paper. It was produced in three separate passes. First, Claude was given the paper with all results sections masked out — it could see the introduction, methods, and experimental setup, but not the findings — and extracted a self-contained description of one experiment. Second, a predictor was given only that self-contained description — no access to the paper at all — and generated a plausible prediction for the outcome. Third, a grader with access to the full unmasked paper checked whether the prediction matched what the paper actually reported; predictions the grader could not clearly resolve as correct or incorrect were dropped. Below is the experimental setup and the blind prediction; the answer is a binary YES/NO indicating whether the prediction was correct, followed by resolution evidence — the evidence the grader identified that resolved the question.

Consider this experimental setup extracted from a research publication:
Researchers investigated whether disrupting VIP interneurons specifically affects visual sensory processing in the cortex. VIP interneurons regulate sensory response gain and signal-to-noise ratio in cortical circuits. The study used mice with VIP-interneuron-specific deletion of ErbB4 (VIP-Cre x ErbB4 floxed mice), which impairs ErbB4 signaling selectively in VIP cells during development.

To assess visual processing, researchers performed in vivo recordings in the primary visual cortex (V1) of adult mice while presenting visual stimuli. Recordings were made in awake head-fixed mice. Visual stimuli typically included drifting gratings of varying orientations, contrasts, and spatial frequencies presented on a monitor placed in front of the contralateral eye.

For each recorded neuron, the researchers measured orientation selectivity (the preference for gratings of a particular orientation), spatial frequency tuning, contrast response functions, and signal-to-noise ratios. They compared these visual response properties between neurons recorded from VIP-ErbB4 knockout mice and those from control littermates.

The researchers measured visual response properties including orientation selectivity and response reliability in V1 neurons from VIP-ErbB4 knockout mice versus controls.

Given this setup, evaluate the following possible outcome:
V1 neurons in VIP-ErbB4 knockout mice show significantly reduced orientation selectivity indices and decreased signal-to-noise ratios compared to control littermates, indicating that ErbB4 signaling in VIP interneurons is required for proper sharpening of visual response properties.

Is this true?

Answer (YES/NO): YES